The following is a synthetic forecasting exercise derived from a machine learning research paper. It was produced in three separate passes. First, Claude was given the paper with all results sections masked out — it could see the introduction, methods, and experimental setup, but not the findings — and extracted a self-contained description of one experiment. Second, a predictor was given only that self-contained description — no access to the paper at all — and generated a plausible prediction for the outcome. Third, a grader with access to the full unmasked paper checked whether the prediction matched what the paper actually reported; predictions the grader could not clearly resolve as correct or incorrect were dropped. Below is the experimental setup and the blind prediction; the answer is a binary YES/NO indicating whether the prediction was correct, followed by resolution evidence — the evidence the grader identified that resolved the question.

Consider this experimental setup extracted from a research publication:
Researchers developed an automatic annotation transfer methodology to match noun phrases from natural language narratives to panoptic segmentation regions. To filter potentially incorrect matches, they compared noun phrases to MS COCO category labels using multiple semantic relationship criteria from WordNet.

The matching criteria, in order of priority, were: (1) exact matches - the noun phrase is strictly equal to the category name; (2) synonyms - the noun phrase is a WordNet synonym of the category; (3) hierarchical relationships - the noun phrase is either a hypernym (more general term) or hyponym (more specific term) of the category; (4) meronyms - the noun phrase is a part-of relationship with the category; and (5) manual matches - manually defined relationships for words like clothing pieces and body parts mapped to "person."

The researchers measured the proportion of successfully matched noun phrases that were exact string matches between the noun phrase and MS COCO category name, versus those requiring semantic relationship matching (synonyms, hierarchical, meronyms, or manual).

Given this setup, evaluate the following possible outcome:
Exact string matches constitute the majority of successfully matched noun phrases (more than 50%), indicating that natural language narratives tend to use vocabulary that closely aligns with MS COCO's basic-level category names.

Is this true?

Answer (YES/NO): YES